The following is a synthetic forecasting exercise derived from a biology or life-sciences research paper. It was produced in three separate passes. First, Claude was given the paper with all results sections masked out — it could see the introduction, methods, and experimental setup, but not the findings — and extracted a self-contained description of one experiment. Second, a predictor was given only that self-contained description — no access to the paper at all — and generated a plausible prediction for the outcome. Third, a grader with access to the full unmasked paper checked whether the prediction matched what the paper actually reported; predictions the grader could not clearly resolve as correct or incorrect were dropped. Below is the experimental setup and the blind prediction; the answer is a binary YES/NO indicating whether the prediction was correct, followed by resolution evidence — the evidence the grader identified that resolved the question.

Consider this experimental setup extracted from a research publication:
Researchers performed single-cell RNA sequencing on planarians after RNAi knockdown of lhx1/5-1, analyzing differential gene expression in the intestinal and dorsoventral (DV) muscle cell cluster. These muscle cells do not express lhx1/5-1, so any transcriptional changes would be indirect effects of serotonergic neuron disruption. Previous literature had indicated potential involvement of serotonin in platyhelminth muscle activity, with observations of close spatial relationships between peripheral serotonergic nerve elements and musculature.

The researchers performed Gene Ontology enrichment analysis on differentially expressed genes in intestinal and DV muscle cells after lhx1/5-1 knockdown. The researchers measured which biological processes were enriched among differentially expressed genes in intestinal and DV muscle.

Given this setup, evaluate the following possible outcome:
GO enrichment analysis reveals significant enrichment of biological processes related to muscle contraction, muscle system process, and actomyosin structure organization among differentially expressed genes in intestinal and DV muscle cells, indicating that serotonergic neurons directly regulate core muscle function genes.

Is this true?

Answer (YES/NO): NO